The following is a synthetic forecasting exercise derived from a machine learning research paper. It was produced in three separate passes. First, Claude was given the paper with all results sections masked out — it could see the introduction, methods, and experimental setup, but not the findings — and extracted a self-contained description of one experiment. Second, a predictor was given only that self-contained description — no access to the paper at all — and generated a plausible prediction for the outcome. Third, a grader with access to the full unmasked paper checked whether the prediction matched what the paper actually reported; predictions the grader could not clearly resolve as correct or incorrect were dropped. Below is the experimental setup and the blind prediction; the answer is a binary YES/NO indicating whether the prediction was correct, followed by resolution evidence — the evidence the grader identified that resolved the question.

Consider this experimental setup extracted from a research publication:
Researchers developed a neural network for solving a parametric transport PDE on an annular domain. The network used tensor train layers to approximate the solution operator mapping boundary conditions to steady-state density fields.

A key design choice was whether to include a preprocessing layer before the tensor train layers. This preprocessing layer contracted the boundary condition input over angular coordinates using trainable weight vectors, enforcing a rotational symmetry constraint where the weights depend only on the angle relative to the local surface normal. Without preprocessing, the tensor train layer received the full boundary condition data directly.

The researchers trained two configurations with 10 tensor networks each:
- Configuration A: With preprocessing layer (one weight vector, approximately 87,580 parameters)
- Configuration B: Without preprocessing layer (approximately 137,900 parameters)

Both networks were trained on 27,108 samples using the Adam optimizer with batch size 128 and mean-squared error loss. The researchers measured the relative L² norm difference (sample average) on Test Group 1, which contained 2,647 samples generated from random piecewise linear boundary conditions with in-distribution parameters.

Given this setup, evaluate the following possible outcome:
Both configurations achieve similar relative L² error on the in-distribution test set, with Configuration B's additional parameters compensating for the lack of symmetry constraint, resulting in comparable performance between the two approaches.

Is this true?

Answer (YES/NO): YES